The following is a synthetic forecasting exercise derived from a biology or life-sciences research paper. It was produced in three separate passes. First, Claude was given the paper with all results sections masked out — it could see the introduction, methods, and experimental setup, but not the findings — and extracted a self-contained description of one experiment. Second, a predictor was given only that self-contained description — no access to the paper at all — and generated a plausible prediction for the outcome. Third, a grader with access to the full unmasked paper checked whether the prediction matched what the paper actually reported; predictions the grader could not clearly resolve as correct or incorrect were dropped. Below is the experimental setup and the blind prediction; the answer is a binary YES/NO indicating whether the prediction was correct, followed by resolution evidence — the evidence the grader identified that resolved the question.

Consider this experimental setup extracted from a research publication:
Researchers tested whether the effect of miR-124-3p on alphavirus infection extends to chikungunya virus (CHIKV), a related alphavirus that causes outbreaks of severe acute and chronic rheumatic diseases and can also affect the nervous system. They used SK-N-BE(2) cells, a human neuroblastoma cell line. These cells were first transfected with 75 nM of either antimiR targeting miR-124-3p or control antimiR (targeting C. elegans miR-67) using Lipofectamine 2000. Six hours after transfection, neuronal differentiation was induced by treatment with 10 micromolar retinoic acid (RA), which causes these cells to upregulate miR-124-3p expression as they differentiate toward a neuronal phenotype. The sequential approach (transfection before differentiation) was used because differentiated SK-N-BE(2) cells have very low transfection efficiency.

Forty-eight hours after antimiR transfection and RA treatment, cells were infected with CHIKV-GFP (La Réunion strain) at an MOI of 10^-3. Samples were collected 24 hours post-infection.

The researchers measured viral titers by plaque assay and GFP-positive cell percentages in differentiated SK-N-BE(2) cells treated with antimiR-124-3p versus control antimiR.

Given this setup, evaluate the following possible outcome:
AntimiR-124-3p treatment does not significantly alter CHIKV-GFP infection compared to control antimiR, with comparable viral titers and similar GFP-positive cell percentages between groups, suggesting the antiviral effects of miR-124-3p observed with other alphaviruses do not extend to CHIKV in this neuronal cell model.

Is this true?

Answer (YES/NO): NO